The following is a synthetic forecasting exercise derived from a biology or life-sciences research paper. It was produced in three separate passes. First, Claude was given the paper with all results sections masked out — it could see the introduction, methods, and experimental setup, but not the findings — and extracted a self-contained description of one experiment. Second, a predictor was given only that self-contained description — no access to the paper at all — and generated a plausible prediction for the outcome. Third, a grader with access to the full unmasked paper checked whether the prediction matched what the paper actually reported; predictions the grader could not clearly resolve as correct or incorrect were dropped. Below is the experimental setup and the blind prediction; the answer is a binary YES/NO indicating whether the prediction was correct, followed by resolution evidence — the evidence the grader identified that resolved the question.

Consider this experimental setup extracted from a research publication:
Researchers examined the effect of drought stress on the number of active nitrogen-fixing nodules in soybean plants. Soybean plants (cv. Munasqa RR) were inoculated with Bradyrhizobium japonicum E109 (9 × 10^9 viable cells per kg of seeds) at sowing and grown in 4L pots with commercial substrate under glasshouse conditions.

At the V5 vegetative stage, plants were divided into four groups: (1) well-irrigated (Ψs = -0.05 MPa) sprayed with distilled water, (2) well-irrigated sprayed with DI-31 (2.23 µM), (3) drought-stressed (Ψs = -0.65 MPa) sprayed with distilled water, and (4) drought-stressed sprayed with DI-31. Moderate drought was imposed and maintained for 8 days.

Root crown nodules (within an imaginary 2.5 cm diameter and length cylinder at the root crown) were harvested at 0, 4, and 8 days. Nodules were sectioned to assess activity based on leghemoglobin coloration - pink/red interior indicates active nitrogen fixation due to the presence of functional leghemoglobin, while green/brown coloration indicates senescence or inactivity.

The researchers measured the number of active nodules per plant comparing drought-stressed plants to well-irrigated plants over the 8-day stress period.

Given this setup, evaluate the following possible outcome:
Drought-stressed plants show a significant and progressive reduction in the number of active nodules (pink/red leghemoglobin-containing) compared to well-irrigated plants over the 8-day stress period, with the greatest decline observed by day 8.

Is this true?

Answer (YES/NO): YES